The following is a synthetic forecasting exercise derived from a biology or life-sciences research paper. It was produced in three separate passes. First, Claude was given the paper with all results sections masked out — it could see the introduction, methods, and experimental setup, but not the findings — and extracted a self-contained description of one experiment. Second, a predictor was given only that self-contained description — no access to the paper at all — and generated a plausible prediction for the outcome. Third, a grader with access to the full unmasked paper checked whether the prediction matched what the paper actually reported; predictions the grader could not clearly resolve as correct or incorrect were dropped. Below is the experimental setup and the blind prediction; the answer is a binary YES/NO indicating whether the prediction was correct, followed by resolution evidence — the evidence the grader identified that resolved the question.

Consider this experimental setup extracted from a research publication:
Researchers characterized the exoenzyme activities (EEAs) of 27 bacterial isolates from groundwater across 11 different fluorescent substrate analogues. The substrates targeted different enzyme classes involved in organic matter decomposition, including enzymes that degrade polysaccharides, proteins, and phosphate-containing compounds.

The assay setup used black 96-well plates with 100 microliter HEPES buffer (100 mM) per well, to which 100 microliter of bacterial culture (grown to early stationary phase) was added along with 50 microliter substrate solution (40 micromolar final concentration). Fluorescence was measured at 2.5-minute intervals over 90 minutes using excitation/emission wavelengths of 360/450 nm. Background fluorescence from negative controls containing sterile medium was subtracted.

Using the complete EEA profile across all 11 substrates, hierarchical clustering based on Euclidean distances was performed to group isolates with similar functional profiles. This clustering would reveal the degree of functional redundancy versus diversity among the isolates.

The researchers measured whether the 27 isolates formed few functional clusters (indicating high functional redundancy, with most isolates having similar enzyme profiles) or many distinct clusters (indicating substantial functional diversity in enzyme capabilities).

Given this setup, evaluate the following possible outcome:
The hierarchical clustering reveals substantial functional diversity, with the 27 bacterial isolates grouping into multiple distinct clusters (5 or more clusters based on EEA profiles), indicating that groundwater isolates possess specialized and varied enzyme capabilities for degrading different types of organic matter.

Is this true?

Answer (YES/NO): YES